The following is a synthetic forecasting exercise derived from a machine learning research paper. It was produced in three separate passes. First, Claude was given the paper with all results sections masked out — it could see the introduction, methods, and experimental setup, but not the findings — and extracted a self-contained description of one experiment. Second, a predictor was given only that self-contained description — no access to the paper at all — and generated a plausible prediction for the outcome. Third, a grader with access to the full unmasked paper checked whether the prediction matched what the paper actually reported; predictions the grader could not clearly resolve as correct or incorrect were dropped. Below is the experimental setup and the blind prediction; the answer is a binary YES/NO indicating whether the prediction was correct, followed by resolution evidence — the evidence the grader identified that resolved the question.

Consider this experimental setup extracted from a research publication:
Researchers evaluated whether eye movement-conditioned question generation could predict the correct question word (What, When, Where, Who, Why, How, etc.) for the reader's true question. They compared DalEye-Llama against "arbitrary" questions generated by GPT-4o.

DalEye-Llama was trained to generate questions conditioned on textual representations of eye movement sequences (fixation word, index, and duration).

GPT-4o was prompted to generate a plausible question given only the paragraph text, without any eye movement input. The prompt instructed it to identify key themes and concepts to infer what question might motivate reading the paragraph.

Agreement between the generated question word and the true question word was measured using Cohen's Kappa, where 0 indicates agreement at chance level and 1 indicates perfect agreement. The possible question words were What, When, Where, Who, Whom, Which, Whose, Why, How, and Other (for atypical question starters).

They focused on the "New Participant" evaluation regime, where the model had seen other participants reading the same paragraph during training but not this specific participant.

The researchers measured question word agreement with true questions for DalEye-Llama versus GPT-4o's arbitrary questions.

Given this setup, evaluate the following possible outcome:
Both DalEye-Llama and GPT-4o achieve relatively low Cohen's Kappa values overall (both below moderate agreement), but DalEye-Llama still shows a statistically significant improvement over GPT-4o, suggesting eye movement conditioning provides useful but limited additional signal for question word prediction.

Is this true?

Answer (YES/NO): NO